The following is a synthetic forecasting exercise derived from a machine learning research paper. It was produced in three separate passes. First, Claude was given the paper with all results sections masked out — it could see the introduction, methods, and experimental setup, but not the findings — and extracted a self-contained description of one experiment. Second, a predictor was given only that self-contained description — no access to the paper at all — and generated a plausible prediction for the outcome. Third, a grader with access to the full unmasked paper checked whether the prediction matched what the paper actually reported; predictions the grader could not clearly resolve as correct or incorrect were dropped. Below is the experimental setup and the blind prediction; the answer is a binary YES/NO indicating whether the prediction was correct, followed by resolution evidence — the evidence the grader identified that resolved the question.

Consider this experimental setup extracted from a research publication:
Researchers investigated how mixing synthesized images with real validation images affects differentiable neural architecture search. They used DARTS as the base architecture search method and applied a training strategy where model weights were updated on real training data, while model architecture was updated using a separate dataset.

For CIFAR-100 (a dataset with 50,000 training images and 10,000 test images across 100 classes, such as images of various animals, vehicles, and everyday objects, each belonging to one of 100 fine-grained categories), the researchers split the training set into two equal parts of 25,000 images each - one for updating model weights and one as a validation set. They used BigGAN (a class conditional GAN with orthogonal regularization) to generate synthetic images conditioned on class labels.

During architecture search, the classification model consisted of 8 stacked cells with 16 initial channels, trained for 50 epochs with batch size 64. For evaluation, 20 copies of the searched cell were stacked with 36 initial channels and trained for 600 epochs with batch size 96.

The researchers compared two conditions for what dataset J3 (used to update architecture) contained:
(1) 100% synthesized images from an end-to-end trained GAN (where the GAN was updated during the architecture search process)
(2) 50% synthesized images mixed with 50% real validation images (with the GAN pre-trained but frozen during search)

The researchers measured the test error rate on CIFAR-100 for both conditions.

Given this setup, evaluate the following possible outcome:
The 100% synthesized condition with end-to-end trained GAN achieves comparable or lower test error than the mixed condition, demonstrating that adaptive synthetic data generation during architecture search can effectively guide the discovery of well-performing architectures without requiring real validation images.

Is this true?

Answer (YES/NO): YES